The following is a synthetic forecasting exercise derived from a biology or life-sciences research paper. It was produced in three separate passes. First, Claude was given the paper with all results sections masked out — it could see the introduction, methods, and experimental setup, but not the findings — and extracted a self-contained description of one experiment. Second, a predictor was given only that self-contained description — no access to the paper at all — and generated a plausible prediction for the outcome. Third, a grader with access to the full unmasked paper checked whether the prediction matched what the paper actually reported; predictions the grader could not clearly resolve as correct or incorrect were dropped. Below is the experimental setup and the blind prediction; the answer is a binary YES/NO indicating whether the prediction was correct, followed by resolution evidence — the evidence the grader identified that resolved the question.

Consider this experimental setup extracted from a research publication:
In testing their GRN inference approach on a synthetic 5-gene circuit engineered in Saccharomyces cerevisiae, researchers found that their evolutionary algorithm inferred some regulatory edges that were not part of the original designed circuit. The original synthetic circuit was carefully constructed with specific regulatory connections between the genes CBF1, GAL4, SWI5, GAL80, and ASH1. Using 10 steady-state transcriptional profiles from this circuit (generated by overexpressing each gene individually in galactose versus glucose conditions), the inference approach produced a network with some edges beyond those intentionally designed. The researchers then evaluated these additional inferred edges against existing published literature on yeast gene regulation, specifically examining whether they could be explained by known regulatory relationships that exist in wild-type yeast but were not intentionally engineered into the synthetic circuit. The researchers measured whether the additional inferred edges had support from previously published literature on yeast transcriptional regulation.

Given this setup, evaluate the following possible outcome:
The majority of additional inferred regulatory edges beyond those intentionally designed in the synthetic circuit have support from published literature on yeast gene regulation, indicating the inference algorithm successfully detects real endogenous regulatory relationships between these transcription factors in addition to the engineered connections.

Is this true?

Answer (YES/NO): YES